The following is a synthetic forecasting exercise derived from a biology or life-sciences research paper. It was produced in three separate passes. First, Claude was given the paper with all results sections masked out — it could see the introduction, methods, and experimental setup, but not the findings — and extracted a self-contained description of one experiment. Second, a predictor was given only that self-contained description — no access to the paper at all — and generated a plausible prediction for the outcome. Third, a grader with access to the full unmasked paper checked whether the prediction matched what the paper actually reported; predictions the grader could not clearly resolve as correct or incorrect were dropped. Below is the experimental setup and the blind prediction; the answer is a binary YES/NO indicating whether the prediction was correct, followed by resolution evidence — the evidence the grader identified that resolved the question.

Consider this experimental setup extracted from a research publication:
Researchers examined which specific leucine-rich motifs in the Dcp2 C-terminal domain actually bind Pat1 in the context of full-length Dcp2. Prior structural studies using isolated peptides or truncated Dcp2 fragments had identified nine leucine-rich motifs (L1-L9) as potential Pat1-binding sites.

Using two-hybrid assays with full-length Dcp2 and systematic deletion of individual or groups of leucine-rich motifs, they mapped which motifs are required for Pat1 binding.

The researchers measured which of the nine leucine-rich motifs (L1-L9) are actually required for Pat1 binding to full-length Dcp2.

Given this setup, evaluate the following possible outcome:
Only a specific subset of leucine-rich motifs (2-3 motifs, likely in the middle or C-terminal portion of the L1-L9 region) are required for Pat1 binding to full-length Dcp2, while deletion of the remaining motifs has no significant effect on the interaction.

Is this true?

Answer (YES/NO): NO